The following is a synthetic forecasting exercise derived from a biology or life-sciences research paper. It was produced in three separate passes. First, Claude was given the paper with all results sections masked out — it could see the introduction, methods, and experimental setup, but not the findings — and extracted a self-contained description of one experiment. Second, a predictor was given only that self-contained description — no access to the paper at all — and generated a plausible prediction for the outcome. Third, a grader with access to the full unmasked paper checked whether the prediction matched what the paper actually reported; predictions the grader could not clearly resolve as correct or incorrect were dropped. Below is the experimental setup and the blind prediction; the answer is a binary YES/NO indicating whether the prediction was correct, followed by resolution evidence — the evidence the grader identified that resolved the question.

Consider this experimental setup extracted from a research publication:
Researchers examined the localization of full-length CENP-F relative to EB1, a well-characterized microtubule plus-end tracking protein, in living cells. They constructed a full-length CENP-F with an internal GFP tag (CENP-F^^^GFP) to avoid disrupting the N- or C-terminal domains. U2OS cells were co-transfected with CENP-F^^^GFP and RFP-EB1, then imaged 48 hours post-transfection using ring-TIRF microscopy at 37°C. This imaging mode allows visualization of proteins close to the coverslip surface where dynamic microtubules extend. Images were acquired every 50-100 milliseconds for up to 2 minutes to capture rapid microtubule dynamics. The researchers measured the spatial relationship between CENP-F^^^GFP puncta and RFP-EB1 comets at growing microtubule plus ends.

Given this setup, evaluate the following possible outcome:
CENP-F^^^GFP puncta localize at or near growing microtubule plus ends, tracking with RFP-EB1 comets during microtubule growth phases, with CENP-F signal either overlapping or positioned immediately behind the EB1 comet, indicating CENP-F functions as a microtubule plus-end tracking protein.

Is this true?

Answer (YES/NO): NO